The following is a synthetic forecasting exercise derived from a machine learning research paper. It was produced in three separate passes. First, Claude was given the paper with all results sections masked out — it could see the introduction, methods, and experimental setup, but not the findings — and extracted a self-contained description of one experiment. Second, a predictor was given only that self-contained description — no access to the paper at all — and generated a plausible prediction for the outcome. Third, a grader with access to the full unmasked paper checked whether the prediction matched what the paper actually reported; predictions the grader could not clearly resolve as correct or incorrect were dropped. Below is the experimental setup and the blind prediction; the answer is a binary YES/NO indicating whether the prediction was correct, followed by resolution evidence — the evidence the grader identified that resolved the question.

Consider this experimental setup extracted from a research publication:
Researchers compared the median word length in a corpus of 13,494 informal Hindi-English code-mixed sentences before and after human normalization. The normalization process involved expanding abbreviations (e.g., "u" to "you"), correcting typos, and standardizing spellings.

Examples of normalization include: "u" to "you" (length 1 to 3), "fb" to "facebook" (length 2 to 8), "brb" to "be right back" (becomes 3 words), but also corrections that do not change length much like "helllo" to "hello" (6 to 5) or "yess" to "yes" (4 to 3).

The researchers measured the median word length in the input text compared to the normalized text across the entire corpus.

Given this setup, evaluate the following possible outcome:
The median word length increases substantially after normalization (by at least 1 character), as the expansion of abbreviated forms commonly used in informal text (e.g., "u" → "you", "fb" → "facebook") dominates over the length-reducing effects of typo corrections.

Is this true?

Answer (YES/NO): NO